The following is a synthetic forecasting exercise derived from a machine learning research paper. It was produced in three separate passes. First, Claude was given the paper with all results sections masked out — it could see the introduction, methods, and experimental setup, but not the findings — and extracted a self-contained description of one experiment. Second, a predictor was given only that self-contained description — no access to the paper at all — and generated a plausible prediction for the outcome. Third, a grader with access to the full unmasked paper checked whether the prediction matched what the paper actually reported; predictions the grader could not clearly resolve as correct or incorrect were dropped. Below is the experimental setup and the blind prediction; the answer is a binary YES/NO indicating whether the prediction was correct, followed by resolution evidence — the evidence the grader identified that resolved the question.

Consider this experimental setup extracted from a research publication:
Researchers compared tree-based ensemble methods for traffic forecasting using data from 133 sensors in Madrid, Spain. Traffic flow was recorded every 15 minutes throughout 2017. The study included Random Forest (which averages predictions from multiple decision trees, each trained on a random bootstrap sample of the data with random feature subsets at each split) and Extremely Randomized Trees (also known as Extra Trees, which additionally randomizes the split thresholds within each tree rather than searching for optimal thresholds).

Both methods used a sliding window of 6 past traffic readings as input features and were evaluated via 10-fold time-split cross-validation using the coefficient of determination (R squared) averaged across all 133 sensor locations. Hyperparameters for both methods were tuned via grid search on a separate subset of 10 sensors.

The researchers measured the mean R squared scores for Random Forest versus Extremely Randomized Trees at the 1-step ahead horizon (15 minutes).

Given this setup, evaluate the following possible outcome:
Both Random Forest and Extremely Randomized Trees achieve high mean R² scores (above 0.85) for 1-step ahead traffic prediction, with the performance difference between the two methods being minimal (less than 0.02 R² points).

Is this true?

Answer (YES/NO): NO